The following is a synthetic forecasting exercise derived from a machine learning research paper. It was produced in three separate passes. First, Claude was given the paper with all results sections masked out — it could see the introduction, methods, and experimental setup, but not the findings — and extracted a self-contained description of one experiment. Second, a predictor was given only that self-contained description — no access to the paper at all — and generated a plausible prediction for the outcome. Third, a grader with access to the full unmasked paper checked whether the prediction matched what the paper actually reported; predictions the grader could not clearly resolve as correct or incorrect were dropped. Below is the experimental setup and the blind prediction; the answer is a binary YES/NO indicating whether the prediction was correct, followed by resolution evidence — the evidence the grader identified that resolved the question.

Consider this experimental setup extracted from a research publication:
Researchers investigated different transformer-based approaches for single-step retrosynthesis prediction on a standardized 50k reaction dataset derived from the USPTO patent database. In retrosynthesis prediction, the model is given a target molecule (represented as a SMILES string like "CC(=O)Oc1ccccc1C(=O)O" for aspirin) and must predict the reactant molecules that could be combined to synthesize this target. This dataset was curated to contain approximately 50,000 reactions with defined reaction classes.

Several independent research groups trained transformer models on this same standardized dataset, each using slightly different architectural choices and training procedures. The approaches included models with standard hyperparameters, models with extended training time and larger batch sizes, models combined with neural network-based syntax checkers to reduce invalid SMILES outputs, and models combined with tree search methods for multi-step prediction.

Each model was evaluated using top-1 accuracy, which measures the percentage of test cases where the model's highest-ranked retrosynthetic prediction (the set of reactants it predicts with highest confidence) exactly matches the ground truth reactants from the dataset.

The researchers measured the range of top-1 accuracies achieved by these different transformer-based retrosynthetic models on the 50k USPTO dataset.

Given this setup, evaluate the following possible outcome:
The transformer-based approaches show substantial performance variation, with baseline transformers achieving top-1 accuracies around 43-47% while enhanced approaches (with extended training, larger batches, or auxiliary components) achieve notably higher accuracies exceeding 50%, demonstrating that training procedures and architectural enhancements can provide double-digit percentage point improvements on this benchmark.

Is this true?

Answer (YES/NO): NO